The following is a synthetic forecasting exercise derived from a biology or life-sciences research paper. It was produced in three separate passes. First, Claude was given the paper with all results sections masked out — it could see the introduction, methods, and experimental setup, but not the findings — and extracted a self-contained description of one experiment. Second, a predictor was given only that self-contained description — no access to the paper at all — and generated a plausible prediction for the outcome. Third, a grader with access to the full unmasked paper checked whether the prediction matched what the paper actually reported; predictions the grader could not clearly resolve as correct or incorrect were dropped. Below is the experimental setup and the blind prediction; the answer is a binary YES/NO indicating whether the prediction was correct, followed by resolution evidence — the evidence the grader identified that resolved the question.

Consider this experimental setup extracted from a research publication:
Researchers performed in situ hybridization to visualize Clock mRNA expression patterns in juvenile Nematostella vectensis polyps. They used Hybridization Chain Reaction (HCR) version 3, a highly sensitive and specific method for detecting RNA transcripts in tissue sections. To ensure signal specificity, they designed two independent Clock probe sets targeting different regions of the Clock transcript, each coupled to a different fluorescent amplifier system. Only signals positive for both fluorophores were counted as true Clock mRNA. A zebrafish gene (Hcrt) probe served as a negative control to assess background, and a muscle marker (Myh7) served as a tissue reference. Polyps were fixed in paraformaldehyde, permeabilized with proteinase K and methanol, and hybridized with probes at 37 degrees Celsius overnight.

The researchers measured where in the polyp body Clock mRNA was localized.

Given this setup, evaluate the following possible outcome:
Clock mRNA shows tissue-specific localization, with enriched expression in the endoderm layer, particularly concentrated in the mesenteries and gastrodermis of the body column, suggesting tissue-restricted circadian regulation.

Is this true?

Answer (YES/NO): NO